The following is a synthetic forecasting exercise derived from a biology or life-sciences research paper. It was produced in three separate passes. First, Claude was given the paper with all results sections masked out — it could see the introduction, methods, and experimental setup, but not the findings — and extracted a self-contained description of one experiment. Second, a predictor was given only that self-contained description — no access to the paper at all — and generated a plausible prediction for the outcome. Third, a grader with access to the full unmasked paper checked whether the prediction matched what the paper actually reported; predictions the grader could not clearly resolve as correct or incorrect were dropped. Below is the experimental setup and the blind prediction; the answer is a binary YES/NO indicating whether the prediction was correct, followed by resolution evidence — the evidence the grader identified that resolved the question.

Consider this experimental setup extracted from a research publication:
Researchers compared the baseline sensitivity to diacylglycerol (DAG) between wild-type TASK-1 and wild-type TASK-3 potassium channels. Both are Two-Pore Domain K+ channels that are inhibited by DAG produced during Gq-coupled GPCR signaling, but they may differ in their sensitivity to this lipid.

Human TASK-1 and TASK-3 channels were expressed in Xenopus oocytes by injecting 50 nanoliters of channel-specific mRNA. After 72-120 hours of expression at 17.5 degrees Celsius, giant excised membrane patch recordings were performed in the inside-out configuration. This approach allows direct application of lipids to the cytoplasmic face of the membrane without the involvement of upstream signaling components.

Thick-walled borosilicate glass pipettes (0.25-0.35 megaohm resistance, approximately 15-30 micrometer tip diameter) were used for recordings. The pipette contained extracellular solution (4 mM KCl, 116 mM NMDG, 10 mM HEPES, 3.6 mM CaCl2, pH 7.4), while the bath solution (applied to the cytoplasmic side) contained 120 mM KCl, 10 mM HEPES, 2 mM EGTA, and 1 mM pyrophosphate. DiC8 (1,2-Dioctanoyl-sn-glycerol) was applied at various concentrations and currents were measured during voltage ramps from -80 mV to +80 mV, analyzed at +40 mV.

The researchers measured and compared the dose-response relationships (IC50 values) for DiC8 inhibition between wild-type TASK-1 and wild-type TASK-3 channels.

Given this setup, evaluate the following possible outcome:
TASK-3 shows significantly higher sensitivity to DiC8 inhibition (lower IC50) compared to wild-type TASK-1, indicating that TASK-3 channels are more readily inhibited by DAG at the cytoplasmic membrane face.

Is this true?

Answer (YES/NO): NO